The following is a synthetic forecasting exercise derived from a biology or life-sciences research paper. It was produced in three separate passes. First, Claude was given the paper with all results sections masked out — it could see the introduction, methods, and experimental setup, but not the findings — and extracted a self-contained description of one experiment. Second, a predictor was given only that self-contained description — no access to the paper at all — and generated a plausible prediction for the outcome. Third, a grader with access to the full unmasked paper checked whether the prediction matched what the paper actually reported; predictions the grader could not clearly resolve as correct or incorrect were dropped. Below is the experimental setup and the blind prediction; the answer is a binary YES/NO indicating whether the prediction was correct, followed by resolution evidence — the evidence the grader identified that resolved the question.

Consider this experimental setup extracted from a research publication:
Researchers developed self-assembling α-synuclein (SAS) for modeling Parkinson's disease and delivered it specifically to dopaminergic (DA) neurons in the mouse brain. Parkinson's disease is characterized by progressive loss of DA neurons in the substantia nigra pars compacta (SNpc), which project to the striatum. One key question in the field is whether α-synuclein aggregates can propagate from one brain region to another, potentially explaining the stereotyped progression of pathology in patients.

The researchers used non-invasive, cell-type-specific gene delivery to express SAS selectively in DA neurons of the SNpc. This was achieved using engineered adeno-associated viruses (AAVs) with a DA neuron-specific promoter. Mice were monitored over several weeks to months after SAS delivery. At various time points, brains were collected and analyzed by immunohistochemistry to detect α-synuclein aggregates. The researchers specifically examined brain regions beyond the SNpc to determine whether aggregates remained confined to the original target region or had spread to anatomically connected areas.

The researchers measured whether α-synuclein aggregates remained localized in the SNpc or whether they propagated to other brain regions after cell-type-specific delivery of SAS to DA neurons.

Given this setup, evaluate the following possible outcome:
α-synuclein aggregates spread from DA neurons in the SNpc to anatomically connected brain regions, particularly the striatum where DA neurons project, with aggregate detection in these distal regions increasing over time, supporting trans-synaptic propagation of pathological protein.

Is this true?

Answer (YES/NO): YES